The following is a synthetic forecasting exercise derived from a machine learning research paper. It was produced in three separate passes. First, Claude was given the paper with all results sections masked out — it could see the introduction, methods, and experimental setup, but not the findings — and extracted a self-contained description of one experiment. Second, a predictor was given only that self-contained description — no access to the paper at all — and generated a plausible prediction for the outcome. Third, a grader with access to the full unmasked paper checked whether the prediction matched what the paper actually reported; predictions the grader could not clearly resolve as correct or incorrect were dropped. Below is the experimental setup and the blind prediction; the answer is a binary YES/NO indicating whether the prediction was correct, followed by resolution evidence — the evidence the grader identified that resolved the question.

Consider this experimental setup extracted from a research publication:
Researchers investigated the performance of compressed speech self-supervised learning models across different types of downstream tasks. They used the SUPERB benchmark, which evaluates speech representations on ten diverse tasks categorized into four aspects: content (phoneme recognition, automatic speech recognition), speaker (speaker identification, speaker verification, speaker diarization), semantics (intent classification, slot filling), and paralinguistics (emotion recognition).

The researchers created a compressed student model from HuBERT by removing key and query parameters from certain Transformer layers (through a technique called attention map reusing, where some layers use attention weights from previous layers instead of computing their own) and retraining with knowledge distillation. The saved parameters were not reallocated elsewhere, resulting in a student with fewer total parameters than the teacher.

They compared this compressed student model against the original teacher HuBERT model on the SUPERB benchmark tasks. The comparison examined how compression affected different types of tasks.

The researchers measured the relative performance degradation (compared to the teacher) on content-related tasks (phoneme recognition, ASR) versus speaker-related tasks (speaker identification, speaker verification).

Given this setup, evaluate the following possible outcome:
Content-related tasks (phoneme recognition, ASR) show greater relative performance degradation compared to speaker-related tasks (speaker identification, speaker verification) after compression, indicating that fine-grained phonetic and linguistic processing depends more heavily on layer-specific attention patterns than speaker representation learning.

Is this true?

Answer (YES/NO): NO